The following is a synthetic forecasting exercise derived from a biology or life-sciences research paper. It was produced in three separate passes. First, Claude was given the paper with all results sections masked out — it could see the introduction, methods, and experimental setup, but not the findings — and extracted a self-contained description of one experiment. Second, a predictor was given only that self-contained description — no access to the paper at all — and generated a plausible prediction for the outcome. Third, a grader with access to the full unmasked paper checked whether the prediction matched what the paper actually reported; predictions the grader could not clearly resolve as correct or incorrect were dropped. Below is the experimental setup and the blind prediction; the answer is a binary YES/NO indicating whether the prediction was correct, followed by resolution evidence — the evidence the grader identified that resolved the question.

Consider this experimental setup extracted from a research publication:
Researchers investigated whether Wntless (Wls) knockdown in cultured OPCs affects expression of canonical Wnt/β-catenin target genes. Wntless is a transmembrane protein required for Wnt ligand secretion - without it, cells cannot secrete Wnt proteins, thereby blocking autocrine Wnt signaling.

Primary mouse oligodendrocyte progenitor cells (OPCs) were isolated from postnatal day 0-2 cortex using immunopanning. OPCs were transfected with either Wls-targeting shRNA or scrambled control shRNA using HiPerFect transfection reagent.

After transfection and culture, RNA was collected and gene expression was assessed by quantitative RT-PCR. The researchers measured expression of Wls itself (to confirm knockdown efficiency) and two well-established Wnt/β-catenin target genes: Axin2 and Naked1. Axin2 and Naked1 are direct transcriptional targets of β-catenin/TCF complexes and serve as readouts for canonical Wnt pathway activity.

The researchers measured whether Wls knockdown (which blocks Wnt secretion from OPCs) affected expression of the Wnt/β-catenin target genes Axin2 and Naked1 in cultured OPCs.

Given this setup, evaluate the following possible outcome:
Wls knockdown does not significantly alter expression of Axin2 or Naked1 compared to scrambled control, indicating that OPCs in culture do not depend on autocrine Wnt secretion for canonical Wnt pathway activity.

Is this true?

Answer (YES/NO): YES